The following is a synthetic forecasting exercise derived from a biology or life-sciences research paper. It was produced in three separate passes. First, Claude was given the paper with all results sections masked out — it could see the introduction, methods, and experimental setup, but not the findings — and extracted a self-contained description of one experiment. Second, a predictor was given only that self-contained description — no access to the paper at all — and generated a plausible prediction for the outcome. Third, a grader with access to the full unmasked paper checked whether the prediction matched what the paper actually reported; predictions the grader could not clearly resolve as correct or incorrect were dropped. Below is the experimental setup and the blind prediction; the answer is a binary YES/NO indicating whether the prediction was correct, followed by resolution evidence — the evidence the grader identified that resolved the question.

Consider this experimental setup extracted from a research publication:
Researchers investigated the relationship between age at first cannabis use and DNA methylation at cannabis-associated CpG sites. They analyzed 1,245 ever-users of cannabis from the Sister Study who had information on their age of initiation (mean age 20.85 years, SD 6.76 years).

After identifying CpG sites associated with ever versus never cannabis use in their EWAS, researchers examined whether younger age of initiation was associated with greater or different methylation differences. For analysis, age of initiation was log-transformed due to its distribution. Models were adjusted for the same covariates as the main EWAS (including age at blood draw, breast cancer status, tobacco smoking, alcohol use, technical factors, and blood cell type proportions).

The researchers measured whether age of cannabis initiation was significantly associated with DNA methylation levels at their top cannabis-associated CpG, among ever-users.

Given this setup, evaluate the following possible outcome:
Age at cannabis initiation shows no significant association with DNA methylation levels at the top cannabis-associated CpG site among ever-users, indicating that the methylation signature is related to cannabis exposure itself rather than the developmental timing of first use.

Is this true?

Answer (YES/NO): YES